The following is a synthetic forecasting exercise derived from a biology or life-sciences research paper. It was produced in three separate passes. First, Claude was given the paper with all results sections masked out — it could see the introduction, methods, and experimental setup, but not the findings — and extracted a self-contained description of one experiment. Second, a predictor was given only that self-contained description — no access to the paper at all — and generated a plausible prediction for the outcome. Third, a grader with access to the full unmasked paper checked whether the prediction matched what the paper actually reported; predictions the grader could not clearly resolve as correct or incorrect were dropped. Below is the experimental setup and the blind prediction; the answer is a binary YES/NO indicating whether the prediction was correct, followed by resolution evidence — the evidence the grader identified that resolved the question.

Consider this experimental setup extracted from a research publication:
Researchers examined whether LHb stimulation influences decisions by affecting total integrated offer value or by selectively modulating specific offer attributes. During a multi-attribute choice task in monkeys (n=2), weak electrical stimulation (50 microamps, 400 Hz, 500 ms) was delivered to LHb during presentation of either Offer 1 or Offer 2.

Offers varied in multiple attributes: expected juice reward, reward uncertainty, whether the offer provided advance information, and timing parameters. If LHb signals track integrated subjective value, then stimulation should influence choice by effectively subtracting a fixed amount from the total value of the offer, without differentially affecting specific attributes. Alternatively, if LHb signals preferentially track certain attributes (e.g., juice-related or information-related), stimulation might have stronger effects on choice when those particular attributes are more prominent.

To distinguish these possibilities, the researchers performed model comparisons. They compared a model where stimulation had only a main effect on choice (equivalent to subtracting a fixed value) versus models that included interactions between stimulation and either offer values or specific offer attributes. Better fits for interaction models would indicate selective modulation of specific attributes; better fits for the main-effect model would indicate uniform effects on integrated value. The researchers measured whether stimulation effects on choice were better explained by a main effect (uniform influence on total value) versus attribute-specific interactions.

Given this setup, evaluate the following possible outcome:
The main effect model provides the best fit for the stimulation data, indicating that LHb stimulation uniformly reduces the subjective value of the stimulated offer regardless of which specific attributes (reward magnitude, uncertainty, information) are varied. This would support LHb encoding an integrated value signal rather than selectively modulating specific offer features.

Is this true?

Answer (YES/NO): YES